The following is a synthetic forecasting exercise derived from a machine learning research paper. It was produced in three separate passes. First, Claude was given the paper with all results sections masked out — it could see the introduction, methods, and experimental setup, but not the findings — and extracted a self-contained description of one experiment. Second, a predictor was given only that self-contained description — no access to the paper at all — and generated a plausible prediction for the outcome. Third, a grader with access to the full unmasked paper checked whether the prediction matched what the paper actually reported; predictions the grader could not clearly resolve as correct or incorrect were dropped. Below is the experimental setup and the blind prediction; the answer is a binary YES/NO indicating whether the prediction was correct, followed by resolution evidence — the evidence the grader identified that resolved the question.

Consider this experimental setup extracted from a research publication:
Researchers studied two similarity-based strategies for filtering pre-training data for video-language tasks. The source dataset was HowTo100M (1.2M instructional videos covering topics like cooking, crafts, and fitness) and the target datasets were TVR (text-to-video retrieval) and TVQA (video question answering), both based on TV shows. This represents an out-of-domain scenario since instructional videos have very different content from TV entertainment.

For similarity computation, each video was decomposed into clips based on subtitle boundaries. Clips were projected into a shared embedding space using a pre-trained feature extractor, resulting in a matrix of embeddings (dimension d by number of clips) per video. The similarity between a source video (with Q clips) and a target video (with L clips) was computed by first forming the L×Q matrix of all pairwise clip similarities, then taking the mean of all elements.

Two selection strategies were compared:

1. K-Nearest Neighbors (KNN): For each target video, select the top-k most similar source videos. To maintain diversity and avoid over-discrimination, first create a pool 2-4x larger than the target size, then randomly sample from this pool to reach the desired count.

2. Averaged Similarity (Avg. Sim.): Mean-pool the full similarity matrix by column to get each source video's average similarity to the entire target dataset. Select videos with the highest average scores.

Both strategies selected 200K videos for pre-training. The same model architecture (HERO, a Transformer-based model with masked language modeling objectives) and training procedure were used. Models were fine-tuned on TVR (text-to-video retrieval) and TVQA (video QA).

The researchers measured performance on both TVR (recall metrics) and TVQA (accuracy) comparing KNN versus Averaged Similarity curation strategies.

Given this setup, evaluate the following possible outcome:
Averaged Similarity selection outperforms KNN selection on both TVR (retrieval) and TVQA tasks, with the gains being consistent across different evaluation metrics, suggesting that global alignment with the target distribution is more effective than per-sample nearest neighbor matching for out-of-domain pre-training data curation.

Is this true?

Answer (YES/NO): NO